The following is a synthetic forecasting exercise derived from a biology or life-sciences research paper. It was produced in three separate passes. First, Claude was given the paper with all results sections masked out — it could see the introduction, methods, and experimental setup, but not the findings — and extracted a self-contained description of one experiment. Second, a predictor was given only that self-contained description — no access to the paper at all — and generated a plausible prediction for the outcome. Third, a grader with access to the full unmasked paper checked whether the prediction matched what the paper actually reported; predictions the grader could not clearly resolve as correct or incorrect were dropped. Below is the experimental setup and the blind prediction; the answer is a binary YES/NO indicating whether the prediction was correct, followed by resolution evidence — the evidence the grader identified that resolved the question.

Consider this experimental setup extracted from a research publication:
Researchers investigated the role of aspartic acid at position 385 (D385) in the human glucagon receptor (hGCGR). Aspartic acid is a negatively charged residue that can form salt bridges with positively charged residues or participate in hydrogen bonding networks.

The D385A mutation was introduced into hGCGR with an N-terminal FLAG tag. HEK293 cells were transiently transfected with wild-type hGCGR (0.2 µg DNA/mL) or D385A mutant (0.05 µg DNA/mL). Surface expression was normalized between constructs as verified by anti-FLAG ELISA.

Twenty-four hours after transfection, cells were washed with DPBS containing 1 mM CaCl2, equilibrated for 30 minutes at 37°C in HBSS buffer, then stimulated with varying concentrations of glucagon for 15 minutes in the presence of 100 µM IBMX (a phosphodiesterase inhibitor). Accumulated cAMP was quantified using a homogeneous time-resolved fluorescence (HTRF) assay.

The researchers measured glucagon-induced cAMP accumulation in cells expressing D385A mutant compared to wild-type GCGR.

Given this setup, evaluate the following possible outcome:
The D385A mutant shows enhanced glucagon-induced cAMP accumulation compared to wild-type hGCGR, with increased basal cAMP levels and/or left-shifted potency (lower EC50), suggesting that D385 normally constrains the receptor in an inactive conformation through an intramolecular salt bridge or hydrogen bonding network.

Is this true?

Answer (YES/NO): NO